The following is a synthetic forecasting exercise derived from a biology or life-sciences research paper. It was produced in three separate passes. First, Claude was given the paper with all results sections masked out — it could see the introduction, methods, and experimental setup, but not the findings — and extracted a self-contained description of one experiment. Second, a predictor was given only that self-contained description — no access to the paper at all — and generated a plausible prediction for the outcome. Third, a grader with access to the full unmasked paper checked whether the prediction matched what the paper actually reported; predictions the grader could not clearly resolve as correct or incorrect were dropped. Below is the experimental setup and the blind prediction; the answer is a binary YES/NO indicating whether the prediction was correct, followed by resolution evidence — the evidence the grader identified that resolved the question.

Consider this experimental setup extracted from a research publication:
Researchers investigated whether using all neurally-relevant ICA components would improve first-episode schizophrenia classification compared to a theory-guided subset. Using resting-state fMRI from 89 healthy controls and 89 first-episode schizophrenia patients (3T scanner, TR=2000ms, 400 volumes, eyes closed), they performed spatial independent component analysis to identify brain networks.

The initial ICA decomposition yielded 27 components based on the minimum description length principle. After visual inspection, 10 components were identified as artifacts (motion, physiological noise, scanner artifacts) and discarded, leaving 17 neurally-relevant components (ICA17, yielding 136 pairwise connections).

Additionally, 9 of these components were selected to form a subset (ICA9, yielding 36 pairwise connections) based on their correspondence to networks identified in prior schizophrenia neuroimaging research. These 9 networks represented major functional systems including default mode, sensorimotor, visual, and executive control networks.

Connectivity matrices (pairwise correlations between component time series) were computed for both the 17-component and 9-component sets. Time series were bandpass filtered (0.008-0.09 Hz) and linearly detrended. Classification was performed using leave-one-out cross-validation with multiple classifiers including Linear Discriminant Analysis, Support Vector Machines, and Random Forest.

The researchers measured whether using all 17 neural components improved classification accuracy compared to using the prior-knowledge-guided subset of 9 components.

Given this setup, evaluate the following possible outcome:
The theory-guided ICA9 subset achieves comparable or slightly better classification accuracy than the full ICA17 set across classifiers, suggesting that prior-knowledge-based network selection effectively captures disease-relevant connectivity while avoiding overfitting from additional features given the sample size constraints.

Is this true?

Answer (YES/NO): NO